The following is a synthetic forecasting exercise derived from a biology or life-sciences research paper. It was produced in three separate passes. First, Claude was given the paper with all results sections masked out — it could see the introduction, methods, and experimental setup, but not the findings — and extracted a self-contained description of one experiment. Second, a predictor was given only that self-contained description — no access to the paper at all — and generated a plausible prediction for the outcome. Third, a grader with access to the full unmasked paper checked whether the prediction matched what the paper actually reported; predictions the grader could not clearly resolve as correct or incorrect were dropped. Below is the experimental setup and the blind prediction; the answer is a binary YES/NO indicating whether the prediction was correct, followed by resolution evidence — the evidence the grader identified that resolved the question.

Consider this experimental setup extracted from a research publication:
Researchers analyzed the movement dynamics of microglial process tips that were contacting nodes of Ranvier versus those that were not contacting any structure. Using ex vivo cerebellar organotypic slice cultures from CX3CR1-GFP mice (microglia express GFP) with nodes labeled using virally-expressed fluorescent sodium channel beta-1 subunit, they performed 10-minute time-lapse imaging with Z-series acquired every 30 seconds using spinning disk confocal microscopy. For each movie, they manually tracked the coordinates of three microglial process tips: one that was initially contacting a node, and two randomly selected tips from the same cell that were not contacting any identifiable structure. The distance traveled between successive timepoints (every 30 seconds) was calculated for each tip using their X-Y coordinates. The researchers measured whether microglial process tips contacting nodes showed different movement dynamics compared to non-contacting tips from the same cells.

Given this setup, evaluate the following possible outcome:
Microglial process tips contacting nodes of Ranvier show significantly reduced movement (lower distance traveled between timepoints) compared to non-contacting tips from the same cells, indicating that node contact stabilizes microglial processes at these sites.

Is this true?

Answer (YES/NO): NO